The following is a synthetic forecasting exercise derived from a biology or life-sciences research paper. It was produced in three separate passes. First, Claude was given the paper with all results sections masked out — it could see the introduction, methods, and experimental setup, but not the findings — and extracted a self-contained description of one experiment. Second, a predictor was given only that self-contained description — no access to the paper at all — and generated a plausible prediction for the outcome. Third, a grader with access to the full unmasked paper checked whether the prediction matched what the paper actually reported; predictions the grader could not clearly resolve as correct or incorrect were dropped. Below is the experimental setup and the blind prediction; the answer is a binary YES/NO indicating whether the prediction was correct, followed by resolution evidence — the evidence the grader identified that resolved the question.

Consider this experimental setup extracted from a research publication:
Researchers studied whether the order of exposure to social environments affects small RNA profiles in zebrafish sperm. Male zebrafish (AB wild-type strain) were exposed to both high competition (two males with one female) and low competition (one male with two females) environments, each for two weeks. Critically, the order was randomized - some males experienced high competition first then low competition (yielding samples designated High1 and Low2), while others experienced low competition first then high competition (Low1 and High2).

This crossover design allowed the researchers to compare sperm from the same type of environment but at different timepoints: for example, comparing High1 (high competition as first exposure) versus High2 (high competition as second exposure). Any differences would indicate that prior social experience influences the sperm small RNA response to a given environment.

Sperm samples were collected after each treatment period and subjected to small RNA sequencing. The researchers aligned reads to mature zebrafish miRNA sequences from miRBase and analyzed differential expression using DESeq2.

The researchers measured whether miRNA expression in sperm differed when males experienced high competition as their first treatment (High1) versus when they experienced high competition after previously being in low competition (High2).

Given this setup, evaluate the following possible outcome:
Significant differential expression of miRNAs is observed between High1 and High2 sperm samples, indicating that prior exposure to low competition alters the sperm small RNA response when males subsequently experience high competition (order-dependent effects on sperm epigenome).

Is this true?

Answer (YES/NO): NO